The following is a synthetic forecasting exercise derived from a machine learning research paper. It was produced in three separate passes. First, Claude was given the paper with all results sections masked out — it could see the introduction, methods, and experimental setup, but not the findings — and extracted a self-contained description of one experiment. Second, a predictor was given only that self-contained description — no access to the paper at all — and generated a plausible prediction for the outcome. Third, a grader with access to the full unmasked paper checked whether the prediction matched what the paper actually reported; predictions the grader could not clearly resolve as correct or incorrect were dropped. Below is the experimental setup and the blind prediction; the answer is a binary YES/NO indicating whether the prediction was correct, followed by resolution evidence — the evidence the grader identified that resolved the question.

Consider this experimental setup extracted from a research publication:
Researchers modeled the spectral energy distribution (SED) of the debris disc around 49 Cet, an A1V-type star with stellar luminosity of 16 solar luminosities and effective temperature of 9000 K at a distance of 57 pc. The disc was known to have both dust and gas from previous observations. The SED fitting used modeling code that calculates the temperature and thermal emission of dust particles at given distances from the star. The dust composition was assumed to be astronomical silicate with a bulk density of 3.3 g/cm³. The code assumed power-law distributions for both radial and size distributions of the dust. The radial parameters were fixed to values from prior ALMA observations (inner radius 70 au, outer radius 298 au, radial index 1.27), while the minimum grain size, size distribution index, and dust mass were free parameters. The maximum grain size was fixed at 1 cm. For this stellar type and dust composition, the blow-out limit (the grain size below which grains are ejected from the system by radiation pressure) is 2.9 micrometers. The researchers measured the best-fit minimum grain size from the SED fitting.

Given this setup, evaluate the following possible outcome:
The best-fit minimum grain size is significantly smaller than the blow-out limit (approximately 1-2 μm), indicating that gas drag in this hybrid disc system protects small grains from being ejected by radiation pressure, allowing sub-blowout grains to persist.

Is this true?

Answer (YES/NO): NO